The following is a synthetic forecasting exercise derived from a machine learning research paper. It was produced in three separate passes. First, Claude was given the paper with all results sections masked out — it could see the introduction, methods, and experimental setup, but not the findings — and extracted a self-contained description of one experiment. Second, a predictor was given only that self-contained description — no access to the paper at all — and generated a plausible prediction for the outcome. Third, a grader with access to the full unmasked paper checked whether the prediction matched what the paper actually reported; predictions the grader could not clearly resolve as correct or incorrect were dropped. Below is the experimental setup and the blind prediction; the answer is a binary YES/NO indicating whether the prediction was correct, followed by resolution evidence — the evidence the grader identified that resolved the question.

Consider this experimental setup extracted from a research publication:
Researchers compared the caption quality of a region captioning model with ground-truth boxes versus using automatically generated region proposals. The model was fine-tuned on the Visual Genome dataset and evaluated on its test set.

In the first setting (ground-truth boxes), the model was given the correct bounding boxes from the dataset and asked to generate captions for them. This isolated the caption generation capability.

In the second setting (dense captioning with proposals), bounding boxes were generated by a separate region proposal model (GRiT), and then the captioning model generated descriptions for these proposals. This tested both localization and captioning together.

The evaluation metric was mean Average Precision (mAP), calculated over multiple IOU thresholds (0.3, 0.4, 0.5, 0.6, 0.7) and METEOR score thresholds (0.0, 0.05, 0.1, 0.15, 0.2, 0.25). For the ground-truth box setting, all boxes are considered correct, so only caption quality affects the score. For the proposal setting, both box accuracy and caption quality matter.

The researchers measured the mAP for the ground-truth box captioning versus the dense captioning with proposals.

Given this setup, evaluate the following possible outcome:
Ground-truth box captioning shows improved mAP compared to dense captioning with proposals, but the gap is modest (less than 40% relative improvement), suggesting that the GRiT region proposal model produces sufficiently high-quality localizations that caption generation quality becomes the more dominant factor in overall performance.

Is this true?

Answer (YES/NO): NO